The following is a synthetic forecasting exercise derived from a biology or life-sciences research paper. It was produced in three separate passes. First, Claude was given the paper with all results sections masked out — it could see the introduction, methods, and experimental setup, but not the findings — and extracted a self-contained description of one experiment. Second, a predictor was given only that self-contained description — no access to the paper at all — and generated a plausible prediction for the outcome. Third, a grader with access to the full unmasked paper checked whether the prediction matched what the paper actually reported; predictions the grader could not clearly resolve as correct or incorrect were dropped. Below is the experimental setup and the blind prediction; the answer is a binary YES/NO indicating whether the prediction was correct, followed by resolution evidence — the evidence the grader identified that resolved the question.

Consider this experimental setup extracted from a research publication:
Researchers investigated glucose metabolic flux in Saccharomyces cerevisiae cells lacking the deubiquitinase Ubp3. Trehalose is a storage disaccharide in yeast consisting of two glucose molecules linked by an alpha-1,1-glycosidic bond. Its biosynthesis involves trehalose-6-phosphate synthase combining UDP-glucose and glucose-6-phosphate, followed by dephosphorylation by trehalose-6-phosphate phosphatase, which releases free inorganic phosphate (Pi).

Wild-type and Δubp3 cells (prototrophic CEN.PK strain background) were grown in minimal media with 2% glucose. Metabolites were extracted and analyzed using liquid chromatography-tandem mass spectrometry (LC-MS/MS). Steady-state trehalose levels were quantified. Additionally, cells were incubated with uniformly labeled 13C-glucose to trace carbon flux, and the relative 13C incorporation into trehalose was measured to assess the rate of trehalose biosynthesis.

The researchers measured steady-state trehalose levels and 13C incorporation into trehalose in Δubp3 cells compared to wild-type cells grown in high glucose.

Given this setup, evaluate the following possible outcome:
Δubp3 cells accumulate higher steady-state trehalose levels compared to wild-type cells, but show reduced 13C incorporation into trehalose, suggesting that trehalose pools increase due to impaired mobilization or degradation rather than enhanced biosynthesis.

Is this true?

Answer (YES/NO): NO